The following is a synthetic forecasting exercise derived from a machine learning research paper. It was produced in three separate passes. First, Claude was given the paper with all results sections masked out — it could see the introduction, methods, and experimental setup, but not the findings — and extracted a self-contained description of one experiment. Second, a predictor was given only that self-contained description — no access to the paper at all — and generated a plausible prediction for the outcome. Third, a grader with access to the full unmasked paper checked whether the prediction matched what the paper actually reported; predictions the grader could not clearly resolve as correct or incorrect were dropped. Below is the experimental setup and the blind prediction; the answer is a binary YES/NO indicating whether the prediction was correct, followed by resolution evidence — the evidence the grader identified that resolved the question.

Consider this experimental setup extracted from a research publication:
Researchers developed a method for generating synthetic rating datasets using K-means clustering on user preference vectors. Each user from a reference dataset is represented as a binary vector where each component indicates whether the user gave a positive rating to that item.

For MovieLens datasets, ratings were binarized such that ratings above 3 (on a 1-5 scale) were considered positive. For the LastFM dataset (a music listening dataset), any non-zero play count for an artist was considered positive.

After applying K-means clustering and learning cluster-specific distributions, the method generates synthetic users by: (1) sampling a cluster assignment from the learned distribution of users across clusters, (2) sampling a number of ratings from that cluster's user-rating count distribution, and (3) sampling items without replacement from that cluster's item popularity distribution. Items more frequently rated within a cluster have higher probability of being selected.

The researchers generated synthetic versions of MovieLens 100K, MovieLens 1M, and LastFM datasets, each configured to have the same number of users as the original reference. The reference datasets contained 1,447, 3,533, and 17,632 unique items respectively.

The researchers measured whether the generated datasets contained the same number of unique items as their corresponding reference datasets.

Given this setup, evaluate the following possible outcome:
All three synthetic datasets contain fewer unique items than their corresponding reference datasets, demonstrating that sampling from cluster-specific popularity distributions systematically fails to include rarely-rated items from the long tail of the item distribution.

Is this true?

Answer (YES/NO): YES